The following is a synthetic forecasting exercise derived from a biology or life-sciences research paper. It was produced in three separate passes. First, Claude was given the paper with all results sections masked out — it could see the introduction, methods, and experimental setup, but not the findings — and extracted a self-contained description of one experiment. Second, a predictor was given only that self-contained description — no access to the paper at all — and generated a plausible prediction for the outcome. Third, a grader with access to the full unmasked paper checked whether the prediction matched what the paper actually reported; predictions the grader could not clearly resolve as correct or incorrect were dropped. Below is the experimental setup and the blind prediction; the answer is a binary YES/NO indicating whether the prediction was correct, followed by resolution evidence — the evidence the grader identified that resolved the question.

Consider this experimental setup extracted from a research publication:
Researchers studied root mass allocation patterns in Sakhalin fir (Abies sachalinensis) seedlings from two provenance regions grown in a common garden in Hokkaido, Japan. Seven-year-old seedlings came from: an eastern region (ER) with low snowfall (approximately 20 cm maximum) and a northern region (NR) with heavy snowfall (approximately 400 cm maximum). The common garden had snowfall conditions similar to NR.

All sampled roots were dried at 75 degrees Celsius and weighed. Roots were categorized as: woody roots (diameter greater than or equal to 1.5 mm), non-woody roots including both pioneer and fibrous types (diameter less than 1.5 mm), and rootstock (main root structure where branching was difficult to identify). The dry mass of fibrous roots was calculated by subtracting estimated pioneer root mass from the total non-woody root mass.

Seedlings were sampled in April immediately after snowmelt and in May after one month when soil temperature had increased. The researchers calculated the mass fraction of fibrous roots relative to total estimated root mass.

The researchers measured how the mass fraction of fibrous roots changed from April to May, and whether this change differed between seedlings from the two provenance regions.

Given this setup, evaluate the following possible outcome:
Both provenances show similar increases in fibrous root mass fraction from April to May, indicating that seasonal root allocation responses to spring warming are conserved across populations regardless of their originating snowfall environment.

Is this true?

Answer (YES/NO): YES